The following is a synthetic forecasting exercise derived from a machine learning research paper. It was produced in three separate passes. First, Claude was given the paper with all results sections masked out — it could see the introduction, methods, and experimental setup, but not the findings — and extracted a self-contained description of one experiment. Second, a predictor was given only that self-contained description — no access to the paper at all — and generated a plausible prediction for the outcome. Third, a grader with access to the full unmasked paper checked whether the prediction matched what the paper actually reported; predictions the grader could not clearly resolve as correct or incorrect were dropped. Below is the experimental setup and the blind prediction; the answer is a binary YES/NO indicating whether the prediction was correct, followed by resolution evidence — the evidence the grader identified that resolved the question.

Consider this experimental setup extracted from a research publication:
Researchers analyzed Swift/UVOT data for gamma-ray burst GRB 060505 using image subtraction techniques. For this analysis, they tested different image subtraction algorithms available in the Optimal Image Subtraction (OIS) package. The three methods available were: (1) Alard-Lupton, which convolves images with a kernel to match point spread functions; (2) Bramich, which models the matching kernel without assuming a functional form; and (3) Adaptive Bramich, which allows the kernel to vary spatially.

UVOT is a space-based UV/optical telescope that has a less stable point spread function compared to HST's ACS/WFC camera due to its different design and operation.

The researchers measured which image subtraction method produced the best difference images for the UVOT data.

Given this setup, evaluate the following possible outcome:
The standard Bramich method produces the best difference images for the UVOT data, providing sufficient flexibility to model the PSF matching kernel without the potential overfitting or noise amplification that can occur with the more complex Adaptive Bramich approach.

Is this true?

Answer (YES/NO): NO